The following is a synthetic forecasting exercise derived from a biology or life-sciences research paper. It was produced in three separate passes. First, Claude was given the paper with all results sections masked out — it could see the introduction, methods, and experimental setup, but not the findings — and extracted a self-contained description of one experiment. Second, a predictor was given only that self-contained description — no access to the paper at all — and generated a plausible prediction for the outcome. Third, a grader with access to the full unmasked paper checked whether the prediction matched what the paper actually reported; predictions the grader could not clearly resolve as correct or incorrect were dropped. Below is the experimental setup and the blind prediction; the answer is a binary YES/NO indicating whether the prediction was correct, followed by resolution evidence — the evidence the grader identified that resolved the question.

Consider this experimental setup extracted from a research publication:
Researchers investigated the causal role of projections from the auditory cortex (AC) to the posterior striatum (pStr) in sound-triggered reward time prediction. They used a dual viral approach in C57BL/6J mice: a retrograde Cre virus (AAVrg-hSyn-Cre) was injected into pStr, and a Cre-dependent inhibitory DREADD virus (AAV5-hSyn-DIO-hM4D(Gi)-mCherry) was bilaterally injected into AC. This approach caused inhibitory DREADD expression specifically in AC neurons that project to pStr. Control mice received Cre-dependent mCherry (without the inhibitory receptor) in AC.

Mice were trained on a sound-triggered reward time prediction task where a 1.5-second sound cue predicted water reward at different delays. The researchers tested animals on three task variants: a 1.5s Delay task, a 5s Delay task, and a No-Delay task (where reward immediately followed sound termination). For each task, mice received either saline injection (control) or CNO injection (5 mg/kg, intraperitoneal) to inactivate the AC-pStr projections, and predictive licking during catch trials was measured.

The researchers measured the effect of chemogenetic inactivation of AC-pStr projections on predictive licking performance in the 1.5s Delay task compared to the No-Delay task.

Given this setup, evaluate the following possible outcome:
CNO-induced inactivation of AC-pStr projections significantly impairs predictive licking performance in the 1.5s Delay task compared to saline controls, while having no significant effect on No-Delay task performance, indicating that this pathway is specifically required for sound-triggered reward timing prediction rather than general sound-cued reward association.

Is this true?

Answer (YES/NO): YES